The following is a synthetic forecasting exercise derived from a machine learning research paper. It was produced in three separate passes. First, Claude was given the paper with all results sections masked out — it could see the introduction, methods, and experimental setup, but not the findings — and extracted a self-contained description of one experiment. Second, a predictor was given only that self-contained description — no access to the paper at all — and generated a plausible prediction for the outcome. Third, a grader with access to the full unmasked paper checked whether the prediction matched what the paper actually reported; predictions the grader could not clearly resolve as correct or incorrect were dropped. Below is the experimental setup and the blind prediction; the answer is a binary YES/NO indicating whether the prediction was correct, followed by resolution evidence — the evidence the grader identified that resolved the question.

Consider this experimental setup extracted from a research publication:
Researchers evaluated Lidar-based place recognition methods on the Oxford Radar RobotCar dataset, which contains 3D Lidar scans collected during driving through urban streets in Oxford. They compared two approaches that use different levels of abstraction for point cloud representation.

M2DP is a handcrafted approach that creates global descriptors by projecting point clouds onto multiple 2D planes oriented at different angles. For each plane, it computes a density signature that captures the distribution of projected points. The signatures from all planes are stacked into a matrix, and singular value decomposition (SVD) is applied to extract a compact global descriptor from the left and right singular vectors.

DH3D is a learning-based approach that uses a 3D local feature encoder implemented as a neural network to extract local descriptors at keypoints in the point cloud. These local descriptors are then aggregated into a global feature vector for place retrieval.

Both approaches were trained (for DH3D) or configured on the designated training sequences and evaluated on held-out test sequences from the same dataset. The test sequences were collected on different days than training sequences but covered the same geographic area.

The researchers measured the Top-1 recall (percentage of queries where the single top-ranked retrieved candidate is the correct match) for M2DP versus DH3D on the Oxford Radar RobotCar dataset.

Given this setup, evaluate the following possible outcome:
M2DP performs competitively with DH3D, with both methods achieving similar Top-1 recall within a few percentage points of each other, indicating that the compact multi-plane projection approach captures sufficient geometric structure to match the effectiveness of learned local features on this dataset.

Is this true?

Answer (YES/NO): NO